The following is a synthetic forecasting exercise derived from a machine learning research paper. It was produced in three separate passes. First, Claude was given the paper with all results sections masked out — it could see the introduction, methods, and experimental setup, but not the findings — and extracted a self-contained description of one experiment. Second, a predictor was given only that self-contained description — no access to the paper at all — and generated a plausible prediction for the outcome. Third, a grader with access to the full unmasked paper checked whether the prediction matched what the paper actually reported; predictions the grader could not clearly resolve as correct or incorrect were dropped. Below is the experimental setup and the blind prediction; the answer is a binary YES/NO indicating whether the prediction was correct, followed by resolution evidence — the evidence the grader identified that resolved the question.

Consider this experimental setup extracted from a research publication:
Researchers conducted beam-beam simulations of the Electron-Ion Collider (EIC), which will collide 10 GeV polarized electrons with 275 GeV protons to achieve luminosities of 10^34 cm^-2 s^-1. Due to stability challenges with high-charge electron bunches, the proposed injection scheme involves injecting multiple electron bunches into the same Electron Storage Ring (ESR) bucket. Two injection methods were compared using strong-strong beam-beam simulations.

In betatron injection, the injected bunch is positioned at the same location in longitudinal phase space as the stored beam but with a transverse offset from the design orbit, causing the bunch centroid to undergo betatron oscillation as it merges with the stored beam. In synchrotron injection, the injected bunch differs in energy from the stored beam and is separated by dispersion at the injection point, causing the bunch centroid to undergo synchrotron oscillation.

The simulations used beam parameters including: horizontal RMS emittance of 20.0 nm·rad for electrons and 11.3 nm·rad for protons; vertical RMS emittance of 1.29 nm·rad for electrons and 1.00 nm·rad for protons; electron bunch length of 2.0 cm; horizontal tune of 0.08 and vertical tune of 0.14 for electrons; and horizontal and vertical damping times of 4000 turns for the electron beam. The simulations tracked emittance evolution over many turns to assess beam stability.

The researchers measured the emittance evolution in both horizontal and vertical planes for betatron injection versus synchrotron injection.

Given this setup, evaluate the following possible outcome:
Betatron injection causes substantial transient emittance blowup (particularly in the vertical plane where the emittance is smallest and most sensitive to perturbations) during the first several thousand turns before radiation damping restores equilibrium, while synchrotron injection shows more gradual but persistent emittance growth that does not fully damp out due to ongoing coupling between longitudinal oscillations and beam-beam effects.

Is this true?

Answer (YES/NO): NO